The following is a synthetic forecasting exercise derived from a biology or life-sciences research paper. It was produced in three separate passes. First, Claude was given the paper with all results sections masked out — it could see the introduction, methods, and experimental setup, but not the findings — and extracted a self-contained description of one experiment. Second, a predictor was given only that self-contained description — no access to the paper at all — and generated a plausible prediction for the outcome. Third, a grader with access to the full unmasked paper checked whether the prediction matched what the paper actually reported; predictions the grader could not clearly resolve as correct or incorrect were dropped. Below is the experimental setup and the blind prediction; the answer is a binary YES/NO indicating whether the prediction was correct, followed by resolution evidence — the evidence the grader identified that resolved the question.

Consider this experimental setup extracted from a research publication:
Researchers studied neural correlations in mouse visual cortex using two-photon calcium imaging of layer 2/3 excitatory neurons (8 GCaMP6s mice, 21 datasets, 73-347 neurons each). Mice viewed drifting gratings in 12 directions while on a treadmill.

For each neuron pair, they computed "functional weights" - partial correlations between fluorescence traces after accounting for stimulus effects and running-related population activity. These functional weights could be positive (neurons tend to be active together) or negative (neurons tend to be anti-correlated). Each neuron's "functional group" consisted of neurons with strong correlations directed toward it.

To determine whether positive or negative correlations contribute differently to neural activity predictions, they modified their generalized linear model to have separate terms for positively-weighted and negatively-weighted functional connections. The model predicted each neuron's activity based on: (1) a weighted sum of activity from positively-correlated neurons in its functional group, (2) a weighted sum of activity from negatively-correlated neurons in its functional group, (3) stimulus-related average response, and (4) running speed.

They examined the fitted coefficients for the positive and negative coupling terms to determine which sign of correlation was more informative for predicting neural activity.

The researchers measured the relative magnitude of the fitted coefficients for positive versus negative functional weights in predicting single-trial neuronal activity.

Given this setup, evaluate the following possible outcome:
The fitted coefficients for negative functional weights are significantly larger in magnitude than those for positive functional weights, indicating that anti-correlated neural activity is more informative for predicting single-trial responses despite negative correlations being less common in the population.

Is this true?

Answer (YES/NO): NO